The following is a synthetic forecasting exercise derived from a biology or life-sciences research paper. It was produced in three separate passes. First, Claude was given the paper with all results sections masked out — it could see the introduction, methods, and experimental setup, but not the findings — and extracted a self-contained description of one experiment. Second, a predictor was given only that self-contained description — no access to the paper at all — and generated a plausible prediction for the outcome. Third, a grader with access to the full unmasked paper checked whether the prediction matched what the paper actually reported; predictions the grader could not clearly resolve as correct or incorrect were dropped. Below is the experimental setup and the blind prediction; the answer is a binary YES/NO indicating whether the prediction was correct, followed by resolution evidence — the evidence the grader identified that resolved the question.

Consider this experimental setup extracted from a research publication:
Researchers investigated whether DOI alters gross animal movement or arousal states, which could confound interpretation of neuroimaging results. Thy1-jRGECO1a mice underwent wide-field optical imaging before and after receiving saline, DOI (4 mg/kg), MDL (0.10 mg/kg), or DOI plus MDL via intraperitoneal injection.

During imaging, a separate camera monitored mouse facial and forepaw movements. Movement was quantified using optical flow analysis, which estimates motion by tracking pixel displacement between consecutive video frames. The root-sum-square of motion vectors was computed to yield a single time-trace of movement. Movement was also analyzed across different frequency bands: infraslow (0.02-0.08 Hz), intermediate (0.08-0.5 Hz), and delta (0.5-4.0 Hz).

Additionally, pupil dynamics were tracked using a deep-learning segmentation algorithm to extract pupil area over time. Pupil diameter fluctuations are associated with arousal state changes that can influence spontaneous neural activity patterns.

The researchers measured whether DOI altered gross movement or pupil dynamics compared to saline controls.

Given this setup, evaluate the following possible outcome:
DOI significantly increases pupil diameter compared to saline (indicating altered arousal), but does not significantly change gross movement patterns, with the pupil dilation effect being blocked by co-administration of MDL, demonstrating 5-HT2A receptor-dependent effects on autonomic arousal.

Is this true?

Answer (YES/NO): NO